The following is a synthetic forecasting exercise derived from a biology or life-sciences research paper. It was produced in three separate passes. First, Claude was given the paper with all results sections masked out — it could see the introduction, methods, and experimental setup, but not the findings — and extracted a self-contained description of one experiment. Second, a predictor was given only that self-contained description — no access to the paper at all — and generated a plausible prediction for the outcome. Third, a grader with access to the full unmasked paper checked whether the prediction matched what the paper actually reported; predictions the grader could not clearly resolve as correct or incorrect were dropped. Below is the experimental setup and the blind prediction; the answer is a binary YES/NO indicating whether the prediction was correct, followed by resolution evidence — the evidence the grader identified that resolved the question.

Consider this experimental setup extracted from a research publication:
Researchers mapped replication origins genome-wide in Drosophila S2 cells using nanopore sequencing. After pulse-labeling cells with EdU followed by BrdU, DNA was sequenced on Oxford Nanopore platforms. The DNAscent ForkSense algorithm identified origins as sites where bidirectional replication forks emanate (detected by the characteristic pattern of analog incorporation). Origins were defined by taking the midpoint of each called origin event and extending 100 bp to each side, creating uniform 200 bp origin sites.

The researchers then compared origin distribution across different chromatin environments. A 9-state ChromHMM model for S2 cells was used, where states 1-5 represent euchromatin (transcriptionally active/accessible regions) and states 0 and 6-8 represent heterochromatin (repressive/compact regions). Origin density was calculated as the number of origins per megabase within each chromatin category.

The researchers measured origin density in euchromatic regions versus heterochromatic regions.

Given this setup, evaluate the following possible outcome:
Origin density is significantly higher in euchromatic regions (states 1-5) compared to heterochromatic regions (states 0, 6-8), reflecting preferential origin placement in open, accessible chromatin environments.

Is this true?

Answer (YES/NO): YES